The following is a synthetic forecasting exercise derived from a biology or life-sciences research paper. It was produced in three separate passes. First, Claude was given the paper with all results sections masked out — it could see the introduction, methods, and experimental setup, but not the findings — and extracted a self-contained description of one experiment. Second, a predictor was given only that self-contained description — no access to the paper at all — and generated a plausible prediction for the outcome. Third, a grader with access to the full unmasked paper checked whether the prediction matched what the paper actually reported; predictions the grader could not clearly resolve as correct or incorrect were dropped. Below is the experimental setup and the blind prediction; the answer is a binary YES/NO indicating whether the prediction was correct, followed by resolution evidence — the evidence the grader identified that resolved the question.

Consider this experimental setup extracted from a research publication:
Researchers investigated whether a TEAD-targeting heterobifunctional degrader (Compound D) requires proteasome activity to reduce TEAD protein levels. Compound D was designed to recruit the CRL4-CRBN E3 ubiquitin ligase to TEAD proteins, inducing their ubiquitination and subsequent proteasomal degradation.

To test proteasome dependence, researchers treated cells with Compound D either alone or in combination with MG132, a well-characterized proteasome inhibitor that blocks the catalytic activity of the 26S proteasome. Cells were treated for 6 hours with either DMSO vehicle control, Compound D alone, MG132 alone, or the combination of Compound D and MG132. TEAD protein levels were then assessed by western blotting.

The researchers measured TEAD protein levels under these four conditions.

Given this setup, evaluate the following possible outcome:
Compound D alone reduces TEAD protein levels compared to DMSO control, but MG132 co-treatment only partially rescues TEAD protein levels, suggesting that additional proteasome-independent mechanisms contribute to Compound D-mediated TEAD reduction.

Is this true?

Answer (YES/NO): NO